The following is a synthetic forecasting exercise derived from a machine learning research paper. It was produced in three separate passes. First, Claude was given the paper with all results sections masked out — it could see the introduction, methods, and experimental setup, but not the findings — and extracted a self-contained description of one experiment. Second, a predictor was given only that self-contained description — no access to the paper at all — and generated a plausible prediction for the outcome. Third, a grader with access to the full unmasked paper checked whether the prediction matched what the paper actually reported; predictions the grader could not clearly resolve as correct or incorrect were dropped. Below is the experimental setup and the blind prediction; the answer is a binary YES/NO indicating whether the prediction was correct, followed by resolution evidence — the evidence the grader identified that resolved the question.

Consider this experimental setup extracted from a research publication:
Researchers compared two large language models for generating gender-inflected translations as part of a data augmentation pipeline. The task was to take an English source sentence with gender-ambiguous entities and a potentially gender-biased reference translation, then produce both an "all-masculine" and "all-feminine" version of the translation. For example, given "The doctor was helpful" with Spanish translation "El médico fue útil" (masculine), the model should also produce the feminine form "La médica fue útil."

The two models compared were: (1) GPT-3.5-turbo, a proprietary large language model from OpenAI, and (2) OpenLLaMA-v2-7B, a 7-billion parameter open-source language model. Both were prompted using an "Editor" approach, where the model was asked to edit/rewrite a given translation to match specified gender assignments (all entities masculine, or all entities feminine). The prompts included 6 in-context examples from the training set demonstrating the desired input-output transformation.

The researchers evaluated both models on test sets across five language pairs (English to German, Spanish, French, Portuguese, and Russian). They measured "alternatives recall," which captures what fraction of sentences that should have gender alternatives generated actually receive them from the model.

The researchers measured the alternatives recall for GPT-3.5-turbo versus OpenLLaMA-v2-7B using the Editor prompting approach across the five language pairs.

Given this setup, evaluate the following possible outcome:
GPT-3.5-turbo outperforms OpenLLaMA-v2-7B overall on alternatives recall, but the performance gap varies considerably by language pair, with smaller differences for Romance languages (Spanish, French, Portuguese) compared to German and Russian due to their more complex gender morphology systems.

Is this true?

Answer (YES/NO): NO